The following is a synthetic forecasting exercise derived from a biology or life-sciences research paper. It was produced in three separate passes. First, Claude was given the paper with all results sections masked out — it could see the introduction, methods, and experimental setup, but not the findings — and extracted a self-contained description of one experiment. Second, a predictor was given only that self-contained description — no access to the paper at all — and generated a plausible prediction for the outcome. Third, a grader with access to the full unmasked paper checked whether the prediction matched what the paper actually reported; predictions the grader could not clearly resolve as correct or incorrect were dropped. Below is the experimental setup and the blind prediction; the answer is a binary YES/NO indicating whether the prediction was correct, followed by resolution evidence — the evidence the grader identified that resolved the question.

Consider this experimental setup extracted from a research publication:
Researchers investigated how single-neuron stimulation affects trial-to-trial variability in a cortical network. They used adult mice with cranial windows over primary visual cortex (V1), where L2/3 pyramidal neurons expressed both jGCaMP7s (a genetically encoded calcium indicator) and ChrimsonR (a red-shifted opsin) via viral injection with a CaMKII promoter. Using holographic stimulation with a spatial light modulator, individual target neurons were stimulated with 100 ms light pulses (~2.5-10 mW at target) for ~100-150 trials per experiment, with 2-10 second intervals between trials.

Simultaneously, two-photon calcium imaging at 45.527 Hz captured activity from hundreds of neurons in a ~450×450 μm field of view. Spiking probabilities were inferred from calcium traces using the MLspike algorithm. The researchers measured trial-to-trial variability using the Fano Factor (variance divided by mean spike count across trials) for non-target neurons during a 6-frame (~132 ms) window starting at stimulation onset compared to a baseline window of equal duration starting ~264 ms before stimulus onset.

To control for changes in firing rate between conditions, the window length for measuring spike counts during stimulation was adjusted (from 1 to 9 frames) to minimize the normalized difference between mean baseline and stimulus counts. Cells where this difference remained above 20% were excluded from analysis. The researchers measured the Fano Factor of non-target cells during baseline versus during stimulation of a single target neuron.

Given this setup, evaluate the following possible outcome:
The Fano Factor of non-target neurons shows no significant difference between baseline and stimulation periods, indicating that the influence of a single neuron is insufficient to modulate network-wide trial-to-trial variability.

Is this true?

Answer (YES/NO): YES